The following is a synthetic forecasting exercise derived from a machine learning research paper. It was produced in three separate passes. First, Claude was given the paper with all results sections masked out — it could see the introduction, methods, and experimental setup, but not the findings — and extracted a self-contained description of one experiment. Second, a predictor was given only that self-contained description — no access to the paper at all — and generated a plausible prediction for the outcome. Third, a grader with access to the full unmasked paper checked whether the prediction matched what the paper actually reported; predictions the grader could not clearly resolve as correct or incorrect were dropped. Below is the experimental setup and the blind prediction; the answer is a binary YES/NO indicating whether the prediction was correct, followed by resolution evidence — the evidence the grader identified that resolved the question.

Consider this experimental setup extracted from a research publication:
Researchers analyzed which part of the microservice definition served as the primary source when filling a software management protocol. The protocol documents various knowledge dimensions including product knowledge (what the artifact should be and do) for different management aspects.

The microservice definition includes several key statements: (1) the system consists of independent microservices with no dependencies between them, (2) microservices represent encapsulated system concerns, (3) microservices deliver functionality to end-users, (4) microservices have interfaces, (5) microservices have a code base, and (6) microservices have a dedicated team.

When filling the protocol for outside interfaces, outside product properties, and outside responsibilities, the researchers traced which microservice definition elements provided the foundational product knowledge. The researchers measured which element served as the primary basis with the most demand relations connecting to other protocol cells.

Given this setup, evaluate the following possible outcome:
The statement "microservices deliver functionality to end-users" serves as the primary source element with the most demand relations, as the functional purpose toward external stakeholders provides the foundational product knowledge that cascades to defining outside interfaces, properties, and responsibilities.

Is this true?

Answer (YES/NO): NO